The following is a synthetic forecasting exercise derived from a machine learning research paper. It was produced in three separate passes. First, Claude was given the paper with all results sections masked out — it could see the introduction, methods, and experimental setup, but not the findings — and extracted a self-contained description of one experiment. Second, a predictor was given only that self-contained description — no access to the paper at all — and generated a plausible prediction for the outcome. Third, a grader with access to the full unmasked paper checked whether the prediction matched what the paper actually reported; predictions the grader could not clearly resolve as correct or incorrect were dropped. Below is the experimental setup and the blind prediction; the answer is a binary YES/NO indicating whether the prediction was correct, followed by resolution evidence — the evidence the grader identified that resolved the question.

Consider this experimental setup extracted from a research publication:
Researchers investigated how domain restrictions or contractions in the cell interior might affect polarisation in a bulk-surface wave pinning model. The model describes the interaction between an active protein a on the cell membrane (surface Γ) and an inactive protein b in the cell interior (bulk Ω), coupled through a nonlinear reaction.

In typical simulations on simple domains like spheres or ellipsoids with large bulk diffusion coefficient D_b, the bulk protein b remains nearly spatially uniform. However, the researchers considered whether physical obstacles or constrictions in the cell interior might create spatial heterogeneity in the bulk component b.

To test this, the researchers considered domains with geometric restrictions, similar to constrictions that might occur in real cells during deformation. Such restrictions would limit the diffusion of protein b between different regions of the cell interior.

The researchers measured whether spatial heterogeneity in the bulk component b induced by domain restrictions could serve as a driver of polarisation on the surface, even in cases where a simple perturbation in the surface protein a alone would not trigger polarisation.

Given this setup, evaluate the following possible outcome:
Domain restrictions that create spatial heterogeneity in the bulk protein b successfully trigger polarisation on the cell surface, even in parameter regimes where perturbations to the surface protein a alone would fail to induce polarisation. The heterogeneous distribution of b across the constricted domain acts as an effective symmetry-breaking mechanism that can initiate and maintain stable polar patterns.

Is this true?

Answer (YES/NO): NO